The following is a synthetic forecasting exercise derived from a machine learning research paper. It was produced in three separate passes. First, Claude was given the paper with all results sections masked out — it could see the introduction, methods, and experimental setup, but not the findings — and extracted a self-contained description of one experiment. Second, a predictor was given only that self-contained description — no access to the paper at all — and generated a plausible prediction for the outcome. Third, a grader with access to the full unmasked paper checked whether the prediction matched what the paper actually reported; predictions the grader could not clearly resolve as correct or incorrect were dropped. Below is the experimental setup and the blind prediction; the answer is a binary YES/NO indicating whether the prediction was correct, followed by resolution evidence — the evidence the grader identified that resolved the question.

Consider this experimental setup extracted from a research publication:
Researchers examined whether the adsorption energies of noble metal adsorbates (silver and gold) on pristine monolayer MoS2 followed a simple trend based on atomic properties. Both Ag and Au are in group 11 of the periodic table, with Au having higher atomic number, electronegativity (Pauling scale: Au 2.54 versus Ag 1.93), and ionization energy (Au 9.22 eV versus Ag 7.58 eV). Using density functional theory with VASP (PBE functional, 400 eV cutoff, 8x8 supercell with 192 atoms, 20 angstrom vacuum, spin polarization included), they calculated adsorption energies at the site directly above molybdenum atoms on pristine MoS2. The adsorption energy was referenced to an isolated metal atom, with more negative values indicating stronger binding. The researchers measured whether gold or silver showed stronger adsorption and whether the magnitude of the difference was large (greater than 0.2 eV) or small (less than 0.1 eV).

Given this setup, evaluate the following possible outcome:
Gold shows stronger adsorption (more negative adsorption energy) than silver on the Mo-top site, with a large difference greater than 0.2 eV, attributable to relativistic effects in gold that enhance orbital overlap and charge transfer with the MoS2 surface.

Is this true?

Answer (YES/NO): NO